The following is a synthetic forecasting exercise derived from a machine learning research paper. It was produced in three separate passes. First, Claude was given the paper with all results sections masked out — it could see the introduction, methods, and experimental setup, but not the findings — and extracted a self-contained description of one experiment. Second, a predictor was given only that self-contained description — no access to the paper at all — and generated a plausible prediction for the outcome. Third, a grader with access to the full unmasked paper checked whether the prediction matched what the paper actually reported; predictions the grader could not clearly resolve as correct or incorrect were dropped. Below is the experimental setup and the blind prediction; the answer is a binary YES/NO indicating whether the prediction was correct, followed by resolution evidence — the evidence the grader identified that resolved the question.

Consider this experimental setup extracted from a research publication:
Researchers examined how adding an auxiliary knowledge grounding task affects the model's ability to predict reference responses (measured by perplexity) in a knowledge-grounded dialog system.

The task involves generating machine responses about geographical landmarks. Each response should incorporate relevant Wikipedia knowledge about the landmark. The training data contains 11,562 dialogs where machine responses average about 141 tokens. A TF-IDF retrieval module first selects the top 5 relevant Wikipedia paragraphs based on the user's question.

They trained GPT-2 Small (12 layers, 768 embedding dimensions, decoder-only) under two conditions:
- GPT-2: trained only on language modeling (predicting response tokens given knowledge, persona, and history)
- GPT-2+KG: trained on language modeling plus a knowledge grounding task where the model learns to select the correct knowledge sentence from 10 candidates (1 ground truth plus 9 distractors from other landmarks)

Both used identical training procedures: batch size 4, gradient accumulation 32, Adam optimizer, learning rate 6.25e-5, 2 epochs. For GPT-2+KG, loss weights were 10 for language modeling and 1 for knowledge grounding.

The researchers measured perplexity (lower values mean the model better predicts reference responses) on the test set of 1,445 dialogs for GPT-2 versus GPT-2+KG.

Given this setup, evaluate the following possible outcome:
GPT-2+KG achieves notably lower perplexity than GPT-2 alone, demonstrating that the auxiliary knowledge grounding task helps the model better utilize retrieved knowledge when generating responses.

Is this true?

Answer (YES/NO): YES